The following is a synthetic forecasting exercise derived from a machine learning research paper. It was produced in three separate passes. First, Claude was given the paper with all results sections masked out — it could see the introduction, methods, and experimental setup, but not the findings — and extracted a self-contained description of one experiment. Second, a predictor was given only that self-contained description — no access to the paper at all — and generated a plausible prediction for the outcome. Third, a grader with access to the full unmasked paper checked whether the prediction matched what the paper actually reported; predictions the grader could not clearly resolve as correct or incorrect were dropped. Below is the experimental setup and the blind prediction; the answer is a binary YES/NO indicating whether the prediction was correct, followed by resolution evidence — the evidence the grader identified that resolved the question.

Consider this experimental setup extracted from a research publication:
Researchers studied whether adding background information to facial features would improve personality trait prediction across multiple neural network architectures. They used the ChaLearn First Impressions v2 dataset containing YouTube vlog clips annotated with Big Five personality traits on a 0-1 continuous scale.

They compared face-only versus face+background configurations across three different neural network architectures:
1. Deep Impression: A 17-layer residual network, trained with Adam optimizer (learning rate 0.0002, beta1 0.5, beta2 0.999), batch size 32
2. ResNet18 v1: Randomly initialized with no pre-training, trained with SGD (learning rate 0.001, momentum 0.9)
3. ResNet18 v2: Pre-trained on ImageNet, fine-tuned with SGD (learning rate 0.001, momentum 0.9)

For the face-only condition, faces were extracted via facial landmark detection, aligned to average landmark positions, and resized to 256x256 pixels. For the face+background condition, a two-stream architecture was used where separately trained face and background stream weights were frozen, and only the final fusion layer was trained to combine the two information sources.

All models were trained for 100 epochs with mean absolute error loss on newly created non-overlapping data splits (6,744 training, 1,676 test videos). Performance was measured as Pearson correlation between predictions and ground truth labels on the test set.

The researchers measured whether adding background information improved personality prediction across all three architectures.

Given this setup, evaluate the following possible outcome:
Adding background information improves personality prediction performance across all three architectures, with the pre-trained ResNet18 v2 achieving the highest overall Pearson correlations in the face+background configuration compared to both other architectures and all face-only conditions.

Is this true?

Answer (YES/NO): NO